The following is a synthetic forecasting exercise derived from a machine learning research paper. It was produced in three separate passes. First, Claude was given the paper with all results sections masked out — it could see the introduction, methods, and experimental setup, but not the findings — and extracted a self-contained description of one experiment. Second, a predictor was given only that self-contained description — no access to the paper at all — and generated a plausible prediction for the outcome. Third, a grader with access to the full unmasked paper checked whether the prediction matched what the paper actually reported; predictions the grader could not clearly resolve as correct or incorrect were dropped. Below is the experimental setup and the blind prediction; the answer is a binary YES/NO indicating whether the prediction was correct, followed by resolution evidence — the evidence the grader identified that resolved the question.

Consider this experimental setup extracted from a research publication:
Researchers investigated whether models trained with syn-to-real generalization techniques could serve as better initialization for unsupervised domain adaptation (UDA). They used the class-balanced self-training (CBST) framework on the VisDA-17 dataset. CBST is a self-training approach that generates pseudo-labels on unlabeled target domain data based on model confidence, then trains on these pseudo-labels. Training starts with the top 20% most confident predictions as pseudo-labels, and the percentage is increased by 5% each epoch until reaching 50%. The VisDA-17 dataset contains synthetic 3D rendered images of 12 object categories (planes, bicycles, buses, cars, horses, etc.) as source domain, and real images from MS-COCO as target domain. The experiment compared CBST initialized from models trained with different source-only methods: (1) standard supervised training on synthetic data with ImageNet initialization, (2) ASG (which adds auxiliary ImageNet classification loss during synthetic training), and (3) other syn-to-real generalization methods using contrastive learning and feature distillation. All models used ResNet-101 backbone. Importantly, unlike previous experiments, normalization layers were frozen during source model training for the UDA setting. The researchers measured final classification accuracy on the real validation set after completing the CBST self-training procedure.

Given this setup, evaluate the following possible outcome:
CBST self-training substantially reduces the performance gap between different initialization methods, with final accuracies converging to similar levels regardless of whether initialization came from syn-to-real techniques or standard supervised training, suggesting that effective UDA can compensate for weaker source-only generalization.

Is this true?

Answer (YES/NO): NO